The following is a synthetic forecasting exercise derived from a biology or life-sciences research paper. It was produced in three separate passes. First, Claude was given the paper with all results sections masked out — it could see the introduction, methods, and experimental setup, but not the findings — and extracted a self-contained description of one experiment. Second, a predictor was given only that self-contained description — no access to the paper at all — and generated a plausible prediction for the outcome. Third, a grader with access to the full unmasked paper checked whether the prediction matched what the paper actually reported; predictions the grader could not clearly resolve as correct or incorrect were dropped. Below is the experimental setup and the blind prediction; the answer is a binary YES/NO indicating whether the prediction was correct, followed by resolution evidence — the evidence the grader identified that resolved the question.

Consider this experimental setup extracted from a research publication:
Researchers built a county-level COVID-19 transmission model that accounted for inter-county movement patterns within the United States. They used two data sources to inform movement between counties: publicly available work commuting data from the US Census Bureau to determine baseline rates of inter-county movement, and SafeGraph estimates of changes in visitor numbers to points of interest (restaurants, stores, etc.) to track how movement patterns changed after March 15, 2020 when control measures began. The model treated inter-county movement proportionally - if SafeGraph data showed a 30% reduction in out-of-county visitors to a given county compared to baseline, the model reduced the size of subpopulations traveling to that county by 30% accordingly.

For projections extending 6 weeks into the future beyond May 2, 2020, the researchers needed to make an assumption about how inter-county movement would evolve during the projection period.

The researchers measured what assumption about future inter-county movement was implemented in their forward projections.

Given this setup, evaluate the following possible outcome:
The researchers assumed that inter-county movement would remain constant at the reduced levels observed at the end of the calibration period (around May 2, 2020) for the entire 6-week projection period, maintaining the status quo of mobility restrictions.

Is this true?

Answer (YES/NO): YES